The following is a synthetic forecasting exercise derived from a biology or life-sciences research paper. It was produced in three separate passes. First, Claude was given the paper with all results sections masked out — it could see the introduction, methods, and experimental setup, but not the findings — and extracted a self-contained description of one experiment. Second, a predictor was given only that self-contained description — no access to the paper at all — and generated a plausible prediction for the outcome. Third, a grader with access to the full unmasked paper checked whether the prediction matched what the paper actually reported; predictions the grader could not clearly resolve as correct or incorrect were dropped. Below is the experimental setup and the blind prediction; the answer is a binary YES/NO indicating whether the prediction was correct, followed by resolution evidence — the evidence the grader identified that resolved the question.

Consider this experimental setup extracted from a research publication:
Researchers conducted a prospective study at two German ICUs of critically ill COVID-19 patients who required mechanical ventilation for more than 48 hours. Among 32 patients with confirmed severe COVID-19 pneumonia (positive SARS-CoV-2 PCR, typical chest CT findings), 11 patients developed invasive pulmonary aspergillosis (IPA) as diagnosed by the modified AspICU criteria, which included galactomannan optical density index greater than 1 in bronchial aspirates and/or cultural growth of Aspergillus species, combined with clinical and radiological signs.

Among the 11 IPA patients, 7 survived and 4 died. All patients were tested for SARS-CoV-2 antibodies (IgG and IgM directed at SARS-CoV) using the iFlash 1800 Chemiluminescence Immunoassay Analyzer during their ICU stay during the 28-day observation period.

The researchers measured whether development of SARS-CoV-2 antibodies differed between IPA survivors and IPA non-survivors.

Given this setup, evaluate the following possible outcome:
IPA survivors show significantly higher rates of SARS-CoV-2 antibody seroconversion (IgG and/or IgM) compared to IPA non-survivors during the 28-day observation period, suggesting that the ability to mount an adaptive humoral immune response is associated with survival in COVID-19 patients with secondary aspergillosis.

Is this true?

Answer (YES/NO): YES